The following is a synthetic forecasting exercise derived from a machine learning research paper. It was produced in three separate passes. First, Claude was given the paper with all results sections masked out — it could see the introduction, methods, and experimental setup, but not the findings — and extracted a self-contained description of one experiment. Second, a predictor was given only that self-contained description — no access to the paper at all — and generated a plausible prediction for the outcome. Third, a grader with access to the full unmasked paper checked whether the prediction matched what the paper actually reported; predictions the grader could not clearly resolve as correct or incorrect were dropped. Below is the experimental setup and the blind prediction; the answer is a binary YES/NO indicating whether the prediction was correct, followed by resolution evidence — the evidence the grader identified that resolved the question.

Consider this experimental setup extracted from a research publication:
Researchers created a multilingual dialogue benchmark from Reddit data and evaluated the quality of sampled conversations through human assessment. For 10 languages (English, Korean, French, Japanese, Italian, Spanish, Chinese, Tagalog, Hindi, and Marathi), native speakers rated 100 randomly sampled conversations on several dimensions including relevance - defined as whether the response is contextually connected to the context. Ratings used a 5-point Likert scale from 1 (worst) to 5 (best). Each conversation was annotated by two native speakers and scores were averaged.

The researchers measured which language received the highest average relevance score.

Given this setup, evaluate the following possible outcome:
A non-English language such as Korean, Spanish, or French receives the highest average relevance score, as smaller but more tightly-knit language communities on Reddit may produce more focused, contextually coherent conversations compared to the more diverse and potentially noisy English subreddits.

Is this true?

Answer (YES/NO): YES